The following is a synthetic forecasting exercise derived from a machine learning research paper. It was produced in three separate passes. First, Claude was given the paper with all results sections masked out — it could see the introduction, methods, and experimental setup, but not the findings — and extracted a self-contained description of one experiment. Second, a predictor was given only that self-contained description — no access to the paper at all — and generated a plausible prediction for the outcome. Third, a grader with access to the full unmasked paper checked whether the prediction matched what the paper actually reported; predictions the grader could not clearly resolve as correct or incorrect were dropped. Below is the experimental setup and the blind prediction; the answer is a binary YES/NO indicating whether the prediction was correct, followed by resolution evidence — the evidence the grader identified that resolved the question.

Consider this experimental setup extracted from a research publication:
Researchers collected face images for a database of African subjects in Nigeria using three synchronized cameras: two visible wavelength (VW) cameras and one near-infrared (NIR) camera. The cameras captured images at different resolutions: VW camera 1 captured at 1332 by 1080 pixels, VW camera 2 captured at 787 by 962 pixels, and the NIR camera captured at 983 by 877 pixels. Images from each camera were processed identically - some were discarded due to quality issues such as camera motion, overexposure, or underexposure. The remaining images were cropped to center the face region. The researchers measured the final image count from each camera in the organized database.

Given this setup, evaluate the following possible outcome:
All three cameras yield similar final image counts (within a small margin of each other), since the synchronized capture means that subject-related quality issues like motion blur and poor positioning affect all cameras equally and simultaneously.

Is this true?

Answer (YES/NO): NO